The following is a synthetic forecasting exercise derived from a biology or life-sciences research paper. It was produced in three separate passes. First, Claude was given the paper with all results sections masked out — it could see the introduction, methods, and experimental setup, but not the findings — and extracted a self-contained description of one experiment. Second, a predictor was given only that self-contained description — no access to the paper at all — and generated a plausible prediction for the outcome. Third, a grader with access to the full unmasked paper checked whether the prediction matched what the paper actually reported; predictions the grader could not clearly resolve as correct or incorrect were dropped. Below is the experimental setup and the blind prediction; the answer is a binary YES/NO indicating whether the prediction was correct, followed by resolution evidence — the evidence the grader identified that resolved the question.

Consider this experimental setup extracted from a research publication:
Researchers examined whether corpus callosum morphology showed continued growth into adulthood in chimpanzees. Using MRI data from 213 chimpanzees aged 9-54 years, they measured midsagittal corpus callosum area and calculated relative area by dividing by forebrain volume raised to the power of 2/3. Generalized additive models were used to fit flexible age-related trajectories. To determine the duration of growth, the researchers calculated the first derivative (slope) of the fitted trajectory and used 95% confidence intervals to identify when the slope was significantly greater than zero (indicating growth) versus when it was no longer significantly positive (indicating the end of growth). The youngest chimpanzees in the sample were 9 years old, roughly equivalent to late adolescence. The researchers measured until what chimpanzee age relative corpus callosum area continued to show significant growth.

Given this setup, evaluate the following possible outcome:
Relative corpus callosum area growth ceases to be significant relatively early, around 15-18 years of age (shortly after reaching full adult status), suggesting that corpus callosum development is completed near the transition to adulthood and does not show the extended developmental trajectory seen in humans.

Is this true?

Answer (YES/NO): NO